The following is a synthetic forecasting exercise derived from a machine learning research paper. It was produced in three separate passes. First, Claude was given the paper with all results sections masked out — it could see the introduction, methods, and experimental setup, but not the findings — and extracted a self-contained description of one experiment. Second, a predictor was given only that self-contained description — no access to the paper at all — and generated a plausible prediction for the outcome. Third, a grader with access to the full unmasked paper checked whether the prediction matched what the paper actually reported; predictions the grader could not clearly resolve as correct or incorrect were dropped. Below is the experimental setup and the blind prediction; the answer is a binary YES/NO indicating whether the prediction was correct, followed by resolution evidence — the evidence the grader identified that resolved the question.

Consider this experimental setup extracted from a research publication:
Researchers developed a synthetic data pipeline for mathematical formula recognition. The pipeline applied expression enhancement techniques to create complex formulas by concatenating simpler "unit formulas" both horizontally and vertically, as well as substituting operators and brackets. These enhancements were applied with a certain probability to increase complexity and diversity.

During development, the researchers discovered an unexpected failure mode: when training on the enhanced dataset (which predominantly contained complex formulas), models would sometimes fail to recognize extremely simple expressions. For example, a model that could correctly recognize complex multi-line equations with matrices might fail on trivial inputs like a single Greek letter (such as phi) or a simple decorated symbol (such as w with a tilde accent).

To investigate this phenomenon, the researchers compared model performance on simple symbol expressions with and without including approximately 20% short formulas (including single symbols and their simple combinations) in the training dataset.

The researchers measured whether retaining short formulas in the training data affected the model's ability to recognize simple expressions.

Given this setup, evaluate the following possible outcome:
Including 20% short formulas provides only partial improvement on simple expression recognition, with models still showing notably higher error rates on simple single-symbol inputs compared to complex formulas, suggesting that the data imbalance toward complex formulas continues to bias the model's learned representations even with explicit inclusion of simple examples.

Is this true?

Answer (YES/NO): NO